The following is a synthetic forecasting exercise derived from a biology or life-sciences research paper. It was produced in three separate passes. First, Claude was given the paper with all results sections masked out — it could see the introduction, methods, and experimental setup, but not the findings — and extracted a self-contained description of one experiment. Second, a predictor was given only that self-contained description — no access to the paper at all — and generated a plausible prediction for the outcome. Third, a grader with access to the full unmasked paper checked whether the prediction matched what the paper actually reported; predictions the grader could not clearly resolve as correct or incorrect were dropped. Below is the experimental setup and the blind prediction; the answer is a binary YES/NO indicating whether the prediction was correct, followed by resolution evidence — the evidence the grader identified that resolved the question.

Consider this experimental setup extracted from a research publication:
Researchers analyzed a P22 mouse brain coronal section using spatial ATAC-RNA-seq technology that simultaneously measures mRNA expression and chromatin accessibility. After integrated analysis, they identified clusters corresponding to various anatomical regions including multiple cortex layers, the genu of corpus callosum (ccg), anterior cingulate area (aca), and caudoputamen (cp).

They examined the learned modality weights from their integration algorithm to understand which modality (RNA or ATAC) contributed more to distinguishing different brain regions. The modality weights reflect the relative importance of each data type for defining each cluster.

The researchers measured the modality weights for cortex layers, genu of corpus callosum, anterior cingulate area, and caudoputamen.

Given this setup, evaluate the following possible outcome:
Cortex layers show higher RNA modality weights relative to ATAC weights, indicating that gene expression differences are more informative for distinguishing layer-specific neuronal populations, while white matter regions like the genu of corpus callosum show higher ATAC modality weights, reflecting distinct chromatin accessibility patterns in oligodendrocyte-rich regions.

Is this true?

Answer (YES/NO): NO